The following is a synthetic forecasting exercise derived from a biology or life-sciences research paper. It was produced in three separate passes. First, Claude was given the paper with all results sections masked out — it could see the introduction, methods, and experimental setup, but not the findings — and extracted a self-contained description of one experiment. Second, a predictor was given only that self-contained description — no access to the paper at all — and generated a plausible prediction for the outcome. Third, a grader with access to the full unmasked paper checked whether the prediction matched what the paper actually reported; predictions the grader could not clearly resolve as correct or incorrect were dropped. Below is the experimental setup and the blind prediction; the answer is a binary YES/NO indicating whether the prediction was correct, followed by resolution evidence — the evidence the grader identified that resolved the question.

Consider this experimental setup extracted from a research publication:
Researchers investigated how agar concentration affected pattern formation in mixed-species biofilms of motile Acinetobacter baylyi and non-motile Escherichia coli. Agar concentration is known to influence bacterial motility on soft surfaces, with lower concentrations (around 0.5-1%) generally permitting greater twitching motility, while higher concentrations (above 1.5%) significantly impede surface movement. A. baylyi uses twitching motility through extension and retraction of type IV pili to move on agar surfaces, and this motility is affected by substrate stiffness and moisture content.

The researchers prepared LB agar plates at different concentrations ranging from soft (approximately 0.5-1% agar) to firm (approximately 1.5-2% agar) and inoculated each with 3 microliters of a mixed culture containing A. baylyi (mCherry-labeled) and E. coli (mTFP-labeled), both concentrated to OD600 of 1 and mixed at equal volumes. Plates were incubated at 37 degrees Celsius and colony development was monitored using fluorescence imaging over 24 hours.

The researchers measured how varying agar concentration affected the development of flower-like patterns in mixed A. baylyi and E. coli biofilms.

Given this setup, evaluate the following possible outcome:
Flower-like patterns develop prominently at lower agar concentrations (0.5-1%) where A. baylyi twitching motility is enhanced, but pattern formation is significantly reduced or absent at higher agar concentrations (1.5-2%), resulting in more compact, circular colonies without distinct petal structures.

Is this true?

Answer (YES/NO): NO